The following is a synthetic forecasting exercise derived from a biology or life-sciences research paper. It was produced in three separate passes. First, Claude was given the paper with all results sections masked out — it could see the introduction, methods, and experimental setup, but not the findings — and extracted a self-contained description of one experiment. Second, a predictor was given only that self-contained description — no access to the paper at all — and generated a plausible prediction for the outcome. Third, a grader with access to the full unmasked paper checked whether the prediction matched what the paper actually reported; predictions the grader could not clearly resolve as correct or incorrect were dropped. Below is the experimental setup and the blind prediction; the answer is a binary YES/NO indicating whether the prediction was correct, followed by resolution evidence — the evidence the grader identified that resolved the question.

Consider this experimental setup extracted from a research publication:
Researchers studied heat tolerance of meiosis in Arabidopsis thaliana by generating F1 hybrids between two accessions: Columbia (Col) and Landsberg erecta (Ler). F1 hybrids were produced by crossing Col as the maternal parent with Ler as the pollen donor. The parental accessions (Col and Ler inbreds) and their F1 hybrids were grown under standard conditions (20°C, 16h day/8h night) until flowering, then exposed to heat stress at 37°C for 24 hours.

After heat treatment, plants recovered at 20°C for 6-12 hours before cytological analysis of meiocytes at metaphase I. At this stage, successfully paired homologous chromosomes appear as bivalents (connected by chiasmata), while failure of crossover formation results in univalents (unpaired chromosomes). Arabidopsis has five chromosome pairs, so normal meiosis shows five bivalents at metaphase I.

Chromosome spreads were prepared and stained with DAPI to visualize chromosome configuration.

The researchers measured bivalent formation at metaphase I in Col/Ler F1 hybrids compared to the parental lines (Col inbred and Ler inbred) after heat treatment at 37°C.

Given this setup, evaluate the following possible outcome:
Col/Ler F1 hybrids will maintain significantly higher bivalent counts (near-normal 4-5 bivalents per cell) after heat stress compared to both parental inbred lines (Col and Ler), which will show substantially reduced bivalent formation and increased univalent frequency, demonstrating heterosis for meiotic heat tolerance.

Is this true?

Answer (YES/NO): NO